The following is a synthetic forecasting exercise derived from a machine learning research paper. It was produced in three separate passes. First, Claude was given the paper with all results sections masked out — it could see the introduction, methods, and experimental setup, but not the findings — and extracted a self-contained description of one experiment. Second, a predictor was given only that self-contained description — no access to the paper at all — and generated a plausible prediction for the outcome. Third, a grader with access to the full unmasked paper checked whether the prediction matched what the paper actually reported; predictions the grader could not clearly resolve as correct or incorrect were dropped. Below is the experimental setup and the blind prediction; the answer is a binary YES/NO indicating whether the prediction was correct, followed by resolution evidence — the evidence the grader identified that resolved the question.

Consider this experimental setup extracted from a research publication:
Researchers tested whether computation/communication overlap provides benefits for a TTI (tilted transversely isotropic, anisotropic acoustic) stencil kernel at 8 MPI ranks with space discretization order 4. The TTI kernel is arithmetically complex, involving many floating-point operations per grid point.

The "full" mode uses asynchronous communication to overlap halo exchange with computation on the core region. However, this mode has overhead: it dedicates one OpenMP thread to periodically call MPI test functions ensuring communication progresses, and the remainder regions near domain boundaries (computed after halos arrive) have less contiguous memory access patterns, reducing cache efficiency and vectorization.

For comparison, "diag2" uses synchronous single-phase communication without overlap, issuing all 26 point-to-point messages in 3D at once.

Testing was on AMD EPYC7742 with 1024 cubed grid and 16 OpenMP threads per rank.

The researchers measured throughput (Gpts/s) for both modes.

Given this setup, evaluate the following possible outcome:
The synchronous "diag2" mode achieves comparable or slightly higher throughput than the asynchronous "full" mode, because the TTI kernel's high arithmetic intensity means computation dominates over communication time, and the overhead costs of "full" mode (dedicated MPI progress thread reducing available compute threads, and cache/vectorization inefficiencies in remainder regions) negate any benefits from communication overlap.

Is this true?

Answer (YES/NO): YES